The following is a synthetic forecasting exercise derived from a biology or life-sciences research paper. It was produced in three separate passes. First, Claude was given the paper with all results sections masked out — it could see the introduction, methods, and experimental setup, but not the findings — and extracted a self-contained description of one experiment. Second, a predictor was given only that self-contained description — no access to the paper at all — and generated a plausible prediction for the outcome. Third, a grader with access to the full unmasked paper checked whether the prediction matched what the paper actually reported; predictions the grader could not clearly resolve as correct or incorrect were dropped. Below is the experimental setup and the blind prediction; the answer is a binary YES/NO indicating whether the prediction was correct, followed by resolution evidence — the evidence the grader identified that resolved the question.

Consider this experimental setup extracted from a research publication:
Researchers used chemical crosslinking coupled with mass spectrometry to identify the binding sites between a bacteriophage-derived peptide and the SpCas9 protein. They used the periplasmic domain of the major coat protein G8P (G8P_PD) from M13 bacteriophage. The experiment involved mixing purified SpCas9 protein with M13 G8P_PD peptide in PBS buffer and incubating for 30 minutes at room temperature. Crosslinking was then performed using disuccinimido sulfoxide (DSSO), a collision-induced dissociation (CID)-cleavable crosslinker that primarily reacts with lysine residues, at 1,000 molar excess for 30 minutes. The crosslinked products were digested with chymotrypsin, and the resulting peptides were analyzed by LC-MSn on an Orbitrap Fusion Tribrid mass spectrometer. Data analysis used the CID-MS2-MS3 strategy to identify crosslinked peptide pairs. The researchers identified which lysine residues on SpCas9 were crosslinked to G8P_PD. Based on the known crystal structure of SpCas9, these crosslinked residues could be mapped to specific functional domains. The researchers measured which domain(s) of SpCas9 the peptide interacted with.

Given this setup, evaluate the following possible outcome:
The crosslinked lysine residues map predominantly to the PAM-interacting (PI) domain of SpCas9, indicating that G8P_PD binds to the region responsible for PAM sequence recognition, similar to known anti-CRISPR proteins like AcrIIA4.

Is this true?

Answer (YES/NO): NO